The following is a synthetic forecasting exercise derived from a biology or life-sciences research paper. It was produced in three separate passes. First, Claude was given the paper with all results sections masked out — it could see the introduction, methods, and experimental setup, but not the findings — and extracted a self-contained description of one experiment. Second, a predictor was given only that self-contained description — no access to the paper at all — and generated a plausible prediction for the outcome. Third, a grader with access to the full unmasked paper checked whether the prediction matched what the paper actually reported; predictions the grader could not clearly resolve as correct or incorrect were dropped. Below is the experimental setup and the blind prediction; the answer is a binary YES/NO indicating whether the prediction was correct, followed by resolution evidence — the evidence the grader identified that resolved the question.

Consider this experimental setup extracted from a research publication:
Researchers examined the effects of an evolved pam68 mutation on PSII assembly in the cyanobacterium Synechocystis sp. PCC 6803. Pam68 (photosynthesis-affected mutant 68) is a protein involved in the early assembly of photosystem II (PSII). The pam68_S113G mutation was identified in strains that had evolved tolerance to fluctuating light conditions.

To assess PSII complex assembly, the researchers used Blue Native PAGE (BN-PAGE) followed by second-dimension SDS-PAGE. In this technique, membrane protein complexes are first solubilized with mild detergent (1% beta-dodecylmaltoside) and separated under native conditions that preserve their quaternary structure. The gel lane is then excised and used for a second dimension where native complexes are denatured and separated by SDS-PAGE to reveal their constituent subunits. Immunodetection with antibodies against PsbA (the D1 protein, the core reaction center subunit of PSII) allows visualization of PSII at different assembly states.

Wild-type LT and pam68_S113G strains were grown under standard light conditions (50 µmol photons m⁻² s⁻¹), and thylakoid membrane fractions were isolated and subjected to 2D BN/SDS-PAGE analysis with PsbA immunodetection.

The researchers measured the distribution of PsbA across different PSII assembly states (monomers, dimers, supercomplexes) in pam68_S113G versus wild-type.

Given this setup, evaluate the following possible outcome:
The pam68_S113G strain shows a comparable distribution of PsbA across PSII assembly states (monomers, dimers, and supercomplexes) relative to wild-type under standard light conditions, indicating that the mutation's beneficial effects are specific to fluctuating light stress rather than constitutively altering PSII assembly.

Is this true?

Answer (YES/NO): YES